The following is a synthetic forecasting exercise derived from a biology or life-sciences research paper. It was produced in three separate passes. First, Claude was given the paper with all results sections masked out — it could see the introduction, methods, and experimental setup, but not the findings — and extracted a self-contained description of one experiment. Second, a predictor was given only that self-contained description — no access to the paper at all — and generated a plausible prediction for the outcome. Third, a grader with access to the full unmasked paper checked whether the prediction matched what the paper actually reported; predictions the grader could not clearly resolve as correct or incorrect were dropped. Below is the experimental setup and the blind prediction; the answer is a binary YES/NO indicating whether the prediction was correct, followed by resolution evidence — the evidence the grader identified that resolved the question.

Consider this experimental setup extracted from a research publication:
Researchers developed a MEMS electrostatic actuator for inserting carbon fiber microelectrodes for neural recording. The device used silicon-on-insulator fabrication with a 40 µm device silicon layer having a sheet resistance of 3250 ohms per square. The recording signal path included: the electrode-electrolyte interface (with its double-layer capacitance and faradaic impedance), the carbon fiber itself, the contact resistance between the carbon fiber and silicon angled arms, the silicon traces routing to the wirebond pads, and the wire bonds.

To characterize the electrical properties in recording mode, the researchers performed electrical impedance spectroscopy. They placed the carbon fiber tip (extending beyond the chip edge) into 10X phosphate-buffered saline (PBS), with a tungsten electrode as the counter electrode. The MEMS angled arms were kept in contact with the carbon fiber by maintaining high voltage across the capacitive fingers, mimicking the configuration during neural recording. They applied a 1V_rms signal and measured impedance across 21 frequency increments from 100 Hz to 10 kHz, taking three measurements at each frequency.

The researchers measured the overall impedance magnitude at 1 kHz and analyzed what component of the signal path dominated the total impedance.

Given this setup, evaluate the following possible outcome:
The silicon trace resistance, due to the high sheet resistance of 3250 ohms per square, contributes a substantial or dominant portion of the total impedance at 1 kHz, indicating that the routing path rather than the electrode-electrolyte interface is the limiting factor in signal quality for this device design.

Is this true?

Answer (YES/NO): YES